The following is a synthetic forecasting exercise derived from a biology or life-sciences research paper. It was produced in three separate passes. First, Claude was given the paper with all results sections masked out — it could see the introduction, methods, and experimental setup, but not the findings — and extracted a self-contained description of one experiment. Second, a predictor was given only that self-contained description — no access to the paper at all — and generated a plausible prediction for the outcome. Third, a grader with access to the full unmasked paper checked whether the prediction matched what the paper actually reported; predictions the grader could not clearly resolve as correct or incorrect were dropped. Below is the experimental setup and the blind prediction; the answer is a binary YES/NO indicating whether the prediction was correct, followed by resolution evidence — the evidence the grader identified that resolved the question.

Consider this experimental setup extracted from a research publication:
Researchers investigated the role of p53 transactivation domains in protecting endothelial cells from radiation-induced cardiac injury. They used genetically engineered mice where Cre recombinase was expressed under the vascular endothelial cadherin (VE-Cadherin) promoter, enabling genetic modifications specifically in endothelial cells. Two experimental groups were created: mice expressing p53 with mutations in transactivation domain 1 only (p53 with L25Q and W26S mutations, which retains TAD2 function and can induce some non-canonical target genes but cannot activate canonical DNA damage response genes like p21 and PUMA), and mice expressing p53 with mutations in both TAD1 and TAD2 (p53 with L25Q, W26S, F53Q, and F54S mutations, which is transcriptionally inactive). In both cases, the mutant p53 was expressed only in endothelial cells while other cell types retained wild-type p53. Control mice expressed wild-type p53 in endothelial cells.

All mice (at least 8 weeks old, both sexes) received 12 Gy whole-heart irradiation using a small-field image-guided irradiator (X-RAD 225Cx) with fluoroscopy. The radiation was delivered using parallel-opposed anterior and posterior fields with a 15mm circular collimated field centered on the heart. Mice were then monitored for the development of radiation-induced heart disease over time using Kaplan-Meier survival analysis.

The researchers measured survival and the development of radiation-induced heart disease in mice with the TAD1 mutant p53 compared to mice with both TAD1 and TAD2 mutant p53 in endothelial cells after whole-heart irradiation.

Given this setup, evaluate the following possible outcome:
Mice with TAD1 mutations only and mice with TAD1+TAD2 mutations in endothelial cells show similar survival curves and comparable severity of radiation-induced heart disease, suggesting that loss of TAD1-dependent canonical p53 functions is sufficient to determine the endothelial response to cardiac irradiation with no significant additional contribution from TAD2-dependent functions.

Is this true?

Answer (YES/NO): NO